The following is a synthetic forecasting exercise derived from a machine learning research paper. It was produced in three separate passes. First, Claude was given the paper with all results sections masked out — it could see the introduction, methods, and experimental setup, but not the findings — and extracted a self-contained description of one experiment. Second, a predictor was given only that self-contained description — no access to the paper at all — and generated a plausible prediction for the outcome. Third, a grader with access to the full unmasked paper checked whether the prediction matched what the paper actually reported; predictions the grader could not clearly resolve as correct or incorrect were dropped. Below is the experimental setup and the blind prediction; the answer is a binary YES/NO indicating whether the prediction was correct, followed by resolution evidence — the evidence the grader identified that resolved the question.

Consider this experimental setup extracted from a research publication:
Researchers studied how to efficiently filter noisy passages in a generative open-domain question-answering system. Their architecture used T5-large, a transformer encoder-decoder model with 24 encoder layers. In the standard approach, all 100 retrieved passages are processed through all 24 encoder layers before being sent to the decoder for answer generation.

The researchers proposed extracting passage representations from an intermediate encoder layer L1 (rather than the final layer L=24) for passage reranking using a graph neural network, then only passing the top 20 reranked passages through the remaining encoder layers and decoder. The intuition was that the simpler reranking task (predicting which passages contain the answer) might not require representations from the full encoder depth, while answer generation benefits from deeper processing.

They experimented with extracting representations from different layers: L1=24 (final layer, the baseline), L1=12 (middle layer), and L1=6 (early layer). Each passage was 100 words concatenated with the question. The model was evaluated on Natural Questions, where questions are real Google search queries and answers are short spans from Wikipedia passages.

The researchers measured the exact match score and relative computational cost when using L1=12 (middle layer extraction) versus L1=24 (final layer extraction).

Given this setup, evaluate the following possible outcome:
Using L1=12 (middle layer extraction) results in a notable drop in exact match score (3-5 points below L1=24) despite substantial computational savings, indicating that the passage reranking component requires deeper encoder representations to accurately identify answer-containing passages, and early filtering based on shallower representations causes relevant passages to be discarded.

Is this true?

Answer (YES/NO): NO